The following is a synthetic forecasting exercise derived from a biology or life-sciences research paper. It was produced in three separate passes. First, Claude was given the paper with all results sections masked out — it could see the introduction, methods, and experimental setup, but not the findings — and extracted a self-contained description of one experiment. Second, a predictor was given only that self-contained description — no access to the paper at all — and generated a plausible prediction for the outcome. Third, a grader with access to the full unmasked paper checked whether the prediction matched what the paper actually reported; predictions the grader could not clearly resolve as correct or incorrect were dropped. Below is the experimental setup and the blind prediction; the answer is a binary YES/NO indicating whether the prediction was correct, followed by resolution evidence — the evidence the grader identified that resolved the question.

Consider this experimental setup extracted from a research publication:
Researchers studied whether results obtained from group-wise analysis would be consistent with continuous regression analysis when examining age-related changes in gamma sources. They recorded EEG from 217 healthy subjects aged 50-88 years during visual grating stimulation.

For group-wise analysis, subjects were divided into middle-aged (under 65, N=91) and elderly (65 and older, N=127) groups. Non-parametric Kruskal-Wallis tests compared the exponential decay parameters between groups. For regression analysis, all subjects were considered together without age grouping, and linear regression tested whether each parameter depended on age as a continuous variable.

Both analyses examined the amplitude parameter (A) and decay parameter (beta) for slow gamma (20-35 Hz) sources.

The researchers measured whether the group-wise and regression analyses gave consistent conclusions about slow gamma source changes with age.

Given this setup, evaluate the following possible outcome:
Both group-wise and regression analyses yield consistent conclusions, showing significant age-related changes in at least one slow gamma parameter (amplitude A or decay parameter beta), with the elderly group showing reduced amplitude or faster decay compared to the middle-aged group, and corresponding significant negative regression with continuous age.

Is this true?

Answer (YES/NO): YES